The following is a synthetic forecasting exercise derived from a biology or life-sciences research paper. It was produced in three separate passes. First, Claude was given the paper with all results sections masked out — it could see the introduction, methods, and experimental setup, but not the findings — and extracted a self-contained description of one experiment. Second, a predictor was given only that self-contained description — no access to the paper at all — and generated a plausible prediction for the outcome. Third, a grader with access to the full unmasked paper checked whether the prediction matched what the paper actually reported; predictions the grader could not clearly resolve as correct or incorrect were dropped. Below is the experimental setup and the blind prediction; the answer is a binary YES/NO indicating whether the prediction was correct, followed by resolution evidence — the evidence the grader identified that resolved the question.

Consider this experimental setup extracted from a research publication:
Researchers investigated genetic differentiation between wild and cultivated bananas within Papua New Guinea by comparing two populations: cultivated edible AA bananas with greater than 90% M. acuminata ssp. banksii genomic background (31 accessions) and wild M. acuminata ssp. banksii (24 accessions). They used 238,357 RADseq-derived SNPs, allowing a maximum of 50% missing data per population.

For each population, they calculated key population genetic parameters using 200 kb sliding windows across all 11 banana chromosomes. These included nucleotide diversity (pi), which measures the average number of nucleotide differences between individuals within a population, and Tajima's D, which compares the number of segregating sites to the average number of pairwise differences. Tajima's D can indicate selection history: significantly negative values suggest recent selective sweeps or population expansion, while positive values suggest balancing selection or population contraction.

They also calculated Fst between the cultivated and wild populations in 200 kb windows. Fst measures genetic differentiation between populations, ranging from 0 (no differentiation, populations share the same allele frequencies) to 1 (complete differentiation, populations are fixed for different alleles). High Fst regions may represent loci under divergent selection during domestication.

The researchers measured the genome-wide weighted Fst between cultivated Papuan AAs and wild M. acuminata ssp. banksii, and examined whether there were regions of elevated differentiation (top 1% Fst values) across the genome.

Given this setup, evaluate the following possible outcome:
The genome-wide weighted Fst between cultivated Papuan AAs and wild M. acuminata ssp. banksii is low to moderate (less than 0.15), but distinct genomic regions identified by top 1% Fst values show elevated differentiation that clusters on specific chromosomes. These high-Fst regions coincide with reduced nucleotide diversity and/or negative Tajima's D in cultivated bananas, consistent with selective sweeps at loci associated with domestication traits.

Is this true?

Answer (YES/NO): NO